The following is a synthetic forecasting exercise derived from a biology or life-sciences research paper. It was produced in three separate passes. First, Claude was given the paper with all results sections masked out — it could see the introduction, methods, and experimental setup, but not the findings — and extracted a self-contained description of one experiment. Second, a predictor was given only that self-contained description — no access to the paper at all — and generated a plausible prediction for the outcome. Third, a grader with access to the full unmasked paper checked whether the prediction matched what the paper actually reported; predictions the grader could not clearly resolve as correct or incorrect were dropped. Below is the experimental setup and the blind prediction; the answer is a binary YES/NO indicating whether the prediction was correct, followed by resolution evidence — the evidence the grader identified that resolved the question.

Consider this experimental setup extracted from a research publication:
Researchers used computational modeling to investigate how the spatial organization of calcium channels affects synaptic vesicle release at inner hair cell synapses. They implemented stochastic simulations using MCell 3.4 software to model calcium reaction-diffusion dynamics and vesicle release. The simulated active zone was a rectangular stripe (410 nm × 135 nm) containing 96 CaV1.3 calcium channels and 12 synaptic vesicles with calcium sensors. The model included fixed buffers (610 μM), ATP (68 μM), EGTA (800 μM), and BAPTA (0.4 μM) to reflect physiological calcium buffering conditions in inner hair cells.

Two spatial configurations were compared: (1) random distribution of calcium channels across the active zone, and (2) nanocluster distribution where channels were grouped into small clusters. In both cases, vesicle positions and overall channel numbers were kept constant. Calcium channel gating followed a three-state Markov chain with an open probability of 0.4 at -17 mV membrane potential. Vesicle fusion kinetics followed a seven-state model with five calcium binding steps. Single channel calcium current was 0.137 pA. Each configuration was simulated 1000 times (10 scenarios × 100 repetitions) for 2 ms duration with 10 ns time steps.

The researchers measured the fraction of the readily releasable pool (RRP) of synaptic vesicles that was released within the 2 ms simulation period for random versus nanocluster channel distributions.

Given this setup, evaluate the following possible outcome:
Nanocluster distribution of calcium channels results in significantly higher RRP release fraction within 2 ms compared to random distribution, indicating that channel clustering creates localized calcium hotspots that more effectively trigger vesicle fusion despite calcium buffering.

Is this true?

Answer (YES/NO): YES